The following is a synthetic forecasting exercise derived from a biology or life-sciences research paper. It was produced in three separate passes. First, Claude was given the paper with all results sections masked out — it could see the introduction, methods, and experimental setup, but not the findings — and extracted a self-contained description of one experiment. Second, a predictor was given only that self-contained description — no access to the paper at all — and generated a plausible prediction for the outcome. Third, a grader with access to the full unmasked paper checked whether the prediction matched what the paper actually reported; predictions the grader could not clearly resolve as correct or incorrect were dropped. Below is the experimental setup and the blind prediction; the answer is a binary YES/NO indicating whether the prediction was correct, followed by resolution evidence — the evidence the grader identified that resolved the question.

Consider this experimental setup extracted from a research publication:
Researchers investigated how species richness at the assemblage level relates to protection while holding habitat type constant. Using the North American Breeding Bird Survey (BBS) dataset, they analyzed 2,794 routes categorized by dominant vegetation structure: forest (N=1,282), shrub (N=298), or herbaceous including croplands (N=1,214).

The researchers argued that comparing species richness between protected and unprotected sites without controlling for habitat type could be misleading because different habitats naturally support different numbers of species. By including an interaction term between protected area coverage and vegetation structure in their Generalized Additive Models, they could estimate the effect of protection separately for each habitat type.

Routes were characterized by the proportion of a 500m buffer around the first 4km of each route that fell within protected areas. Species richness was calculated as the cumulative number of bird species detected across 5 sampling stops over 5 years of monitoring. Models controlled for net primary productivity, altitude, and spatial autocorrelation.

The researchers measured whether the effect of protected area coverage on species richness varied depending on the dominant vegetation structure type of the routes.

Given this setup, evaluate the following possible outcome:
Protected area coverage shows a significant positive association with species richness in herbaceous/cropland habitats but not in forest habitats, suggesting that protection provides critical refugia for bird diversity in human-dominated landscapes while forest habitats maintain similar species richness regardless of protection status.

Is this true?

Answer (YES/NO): YES